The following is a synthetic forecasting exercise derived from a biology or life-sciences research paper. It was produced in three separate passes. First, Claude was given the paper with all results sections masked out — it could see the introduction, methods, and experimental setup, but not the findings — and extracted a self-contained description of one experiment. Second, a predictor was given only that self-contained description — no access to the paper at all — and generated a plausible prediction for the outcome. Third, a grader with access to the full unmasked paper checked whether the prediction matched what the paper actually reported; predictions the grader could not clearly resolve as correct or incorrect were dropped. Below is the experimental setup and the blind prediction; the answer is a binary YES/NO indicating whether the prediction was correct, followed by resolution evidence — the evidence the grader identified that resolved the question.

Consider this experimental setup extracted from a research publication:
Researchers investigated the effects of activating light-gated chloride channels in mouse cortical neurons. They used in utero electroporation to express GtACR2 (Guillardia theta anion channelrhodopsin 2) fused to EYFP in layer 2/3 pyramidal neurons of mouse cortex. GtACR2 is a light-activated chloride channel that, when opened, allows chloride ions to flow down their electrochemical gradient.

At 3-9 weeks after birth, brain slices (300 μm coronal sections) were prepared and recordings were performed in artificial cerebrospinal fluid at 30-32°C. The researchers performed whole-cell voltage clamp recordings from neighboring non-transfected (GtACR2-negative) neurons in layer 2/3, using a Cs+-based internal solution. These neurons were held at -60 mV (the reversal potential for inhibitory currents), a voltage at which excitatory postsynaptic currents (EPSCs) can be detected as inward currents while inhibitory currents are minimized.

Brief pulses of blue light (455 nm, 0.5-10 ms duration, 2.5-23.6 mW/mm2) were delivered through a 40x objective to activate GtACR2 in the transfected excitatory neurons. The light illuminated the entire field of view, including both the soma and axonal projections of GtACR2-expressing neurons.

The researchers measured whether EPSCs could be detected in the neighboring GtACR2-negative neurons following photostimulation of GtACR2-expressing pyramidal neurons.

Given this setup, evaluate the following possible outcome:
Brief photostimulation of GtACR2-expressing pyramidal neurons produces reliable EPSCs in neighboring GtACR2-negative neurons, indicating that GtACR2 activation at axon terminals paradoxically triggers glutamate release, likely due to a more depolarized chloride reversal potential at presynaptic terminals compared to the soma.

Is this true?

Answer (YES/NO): YES